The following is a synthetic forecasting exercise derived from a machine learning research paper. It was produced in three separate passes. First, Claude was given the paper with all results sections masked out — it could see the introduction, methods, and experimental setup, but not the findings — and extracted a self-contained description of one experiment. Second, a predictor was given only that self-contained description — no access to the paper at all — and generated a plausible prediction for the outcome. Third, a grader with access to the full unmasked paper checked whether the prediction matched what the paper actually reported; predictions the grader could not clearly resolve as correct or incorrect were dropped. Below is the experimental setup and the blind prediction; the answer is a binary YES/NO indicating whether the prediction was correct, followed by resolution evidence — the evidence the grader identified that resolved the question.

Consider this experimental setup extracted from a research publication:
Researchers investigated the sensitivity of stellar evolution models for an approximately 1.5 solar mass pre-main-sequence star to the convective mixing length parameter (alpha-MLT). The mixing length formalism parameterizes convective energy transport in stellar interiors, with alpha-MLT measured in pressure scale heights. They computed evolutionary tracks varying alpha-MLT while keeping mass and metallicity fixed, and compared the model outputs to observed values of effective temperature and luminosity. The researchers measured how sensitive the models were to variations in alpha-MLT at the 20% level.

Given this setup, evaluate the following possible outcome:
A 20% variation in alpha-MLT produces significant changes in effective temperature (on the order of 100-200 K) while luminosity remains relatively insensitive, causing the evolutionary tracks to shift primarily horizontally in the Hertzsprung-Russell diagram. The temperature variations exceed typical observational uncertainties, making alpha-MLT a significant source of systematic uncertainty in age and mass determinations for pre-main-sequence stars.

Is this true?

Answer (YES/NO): NO